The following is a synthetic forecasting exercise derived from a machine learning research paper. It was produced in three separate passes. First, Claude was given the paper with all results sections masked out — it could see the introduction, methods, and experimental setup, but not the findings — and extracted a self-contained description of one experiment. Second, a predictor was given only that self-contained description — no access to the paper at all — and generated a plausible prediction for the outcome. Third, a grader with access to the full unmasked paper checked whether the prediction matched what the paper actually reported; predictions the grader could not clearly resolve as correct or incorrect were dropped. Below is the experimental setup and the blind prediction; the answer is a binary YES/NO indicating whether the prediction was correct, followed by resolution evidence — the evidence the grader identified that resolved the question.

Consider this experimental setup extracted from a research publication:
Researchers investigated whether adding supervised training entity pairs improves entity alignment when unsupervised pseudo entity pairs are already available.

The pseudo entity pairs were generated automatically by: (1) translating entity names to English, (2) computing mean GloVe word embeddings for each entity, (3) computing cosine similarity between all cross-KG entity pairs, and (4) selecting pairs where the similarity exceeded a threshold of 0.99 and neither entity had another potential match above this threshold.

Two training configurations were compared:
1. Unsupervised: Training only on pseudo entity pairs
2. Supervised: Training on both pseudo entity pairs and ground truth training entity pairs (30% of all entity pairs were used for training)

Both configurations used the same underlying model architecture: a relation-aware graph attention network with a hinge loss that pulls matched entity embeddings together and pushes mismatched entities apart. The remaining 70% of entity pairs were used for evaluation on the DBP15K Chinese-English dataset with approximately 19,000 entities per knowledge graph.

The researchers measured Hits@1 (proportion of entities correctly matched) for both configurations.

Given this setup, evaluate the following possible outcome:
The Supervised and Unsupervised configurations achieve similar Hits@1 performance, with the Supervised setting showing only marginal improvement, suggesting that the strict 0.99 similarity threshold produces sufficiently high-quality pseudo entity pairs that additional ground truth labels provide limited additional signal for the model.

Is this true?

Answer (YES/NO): NO